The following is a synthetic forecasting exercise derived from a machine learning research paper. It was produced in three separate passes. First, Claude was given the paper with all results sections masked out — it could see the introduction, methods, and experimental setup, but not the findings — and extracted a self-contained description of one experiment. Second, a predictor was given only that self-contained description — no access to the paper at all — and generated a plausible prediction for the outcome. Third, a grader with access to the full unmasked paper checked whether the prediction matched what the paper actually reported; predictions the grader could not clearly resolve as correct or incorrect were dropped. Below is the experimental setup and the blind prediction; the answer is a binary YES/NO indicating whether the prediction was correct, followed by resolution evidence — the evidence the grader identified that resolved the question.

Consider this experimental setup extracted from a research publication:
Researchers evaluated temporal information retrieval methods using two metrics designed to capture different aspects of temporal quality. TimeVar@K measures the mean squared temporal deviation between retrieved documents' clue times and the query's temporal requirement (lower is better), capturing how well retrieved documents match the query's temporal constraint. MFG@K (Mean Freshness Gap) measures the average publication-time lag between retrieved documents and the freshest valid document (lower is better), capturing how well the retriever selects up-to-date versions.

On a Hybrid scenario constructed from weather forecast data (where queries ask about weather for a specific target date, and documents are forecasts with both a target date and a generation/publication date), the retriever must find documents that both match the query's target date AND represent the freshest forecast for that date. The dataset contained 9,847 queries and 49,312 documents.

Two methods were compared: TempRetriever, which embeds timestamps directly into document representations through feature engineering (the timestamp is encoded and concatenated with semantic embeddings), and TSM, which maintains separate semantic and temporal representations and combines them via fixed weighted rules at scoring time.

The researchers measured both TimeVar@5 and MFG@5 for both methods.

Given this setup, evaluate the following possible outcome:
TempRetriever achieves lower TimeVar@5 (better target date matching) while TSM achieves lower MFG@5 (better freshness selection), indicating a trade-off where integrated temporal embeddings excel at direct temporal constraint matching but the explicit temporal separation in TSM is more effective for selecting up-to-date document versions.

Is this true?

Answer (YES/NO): NO